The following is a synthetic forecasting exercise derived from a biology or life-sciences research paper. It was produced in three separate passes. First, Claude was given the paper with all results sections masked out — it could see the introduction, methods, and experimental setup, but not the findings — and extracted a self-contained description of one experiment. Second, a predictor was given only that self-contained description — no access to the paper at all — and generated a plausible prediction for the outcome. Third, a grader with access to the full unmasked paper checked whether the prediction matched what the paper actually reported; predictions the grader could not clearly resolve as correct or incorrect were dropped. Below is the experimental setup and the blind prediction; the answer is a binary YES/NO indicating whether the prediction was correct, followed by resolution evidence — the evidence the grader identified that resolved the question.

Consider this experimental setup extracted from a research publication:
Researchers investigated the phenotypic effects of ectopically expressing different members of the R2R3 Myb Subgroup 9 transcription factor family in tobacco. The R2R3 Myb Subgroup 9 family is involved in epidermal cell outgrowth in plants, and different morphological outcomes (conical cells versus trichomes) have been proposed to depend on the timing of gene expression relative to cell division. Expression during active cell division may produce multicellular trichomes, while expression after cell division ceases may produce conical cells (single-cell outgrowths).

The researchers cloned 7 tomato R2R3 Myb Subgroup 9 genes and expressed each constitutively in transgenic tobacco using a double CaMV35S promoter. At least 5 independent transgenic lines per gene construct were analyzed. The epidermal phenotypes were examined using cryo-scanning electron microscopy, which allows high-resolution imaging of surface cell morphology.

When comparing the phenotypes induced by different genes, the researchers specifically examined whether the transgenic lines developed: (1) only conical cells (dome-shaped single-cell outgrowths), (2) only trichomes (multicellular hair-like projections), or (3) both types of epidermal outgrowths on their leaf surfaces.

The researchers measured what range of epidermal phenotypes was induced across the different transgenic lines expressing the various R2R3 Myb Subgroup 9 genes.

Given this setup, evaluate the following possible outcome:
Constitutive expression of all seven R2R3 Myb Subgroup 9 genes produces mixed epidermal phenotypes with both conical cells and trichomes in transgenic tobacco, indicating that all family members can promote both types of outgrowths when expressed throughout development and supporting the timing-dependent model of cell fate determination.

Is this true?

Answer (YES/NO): NO